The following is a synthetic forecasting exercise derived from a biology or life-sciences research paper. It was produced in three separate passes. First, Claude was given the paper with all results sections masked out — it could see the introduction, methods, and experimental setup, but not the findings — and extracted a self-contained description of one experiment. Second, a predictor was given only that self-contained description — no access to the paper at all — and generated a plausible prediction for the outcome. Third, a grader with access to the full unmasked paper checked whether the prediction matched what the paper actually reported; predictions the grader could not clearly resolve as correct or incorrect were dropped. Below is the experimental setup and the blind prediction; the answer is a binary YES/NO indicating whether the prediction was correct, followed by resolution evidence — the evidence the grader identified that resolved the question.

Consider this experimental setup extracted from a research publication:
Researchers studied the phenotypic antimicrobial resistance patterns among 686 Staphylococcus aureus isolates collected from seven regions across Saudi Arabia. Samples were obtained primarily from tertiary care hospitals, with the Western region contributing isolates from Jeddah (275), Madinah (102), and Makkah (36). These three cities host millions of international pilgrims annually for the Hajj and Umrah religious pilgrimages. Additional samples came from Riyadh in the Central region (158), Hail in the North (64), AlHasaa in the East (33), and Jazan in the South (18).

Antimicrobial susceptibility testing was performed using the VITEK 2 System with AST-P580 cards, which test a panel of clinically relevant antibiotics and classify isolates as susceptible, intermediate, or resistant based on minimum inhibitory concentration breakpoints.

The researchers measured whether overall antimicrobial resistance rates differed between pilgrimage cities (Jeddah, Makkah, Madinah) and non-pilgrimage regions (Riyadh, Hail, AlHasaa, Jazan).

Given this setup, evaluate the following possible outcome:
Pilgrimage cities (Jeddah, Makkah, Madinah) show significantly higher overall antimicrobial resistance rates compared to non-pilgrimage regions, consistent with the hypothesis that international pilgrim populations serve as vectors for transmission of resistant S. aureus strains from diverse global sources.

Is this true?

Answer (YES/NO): YES